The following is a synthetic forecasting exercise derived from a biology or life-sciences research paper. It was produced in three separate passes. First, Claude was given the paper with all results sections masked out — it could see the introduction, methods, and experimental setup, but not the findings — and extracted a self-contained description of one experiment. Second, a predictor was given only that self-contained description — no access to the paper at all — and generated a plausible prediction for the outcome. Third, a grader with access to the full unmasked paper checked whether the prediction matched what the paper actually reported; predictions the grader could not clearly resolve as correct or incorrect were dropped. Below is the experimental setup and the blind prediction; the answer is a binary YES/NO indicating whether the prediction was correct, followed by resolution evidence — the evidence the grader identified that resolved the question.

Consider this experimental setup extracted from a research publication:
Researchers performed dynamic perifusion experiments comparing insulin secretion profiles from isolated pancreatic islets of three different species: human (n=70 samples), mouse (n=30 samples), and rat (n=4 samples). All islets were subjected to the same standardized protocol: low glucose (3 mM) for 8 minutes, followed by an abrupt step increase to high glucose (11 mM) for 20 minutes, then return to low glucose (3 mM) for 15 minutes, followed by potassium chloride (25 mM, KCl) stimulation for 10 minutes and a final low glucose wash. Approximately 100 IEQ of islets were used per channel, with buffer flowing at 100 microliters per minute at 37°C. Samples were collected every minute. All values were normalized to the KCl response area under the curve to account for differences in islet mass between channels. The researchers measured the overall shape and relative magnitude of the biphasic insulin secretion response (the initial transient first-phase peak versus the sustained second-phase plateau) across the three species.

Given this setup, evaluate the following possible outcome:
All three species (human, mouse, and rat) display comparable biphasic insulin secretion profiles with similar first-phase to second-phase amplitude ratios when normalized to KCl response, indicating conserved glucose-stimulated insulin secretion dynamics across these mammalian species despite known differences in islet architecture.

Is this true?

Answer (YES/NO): NO